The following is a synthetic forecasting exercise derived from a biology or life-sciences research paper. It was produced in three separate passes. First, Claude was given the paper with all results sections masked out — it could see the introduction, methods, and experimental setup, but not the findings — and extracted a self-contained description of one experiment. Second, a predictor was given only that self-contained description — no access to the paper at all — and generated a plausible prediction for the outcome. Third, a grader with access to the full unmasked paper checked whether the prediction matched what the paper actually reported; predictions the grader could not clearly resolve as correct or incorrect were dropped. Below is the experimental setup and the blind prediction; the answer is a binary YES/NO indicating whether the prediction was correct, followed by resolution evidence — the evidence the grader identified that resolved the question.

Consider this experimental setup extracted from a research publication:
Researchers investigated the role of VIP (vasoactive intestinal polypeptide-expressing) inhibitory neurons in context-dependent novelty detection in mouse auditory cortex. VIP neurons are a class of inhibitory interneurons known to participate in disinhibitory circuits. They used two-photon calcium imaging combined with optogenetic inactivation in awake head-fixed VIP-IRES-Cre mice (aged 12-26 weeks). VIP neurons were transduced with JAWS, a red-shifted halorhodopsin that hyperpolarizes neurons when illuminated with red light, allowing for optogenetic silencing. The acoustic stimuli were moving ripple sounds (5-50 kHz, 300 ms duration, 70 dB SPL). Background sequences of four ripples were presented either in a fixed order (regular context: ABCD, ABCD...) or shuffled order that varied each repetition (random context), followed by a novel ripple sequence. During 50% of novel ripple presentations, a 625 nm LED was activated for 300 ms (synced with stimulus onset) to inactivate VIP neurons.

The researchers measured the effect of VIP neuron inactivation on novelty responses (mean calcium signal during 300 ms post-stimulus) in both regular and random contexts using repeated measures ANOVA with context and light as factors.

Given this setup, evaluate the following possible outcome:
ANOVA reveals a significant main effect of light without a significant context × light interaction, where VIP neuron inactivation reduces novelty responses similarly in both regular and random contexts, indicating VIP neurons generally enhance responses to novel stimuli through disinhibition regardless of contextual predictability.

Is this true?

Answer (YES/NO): NO